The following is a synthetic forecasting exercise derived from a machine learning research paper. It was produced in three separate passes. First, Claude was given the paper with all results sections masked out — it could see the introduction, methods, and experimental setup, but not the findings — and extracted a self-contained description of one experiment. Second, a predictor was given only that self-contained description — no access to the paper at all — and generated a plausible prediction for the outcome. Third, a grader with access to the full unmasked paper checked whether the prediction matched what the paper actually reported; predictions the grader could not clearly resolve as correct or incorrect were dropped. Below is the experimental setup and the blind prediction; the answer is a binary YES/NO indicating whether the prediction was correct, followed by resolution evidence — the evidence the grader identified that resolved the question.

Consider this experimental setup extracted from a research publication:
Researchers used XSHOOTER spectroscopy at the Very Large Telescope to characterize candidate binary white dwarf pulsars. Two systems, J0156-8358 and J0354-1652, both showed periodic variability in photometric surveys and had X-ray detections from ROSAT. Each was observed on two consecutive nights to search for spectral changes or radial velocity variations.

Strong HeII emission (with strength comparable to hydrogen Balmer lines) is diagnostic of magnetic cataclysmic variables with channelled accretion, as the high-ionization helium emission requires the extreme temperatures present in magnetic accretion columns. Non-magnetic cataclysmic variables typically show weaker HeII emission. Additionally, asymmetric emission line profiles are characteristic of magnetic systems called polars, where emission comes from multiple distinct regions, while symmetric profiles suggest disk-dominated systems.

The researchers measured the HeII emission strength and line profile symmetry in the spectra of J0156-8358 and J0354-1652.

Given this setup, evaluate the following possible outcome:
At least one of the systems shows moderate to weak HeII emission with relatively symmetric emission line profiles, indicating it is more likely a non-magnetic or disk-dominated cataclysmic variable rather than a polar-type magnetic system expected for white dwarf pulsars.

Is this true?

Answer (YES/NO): YES